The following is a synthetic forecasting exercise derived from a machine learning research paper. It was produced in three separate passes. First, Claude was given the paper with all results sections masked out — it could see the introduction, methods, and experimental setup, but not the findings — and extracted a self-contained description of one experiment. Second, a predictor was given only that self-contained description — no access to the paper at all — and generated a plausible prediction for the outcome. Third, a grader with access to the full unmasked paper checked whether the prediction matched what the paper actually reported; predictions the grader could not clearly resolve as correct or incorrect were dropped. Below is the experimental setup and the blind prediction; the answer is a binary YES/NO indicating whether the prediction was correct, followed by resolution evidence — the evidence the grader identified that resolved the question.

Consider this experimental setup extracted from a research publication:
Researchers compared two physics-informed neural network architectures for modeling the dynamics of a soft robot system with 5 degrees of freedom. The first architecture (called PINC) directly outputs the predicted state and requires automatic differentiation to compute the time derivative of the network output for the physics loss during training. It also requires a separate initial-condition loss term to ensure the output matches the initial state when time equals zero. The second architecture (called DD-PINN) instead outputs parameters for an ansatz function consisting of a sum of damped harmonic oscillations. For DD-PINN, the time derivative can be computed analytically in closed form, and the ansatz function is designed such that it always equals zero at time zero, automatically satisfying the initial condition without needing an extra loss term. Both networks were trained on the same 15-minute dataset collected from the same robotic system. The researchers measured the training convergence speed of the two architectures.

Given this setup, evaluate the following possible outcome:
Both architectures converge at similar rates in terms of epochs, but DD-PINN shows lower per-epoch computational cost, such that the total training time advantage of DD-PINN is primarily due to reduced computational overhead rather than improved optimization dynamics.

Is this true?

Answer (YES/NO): NO